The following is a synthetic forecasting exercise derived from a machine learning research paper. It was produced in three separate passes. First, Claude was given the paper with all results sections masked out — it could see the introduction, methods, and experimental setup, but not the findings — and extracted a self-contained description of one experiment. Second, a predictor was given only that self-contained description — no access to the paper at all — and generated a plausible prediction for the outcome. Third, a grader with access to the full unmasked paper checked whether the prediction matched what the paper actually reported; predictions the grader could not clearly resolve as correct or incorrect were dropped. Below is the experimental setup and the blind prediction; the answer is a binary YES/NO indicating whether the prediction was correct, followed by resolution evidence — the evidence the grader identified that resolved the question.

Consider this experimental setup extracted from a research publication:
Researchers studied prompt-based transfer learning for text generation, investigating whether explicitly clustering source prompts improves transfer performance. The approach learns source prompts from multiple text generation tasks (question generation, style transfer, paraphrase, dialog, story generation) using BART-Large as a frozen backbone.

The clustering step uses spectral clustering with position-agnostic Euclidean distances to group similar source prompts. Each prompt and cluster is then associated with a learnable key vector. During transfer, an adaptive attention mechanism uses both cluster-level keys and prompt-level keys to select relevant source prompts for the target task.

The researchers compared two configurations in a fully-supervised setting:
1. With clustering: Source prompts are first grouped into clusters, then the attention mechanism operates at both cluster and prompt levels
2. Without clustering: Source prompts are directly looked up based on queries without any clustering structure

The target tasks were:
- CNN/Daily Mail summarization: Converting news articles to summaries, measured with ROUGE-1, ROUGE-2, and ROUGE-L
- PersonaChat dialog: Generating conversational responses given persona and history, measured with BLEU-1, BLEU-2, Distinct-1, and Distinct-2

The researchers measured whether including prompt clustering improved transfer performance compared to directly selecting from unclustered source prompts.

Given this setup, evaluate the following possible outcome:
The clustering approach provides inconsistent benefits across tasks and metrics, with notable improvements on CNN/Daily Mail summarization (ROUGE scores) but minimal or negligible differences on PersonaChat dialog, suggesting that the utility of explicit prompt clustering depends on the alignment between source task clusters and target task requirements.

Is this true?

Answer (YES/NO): NO